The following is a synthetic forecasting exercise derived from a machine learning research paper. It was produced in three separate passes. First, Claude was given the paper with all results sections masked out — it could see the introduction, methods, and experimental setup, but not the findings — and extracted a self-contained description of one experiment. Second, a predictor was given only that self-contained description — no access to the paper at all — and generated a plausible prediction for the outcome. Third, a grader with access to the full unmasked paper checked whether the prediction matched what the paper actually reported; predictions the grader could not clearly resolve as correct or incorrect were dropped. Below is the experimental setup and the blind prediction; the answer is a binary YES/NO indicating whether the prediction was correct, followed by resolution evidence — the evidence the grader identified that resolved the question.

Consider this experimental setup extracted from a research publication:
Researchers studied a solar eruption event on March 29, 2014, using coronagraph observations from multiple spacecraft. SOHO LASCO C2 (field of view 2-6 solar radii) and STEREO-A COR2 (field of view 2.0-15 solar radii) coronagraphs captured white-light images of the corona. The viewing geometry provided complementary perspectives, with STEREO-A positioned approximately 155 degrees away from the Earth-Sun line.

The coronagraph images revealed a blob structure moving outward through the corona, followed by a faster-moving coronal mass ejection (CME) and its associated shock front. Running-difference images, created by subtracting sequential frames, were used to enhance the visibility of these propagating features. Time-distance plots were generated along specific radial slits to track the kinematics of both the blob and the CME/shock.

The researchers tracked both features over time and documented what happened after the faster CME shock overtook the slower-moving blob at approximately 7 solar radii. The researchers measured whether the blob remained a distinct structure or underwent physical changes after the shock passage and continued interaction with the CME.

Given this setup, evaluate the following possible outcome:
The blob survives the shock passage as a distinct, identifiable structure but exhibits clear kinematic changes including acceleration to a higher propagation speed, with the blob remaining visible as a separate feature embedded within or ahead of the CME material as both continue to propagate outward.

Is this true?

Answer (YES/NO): NO